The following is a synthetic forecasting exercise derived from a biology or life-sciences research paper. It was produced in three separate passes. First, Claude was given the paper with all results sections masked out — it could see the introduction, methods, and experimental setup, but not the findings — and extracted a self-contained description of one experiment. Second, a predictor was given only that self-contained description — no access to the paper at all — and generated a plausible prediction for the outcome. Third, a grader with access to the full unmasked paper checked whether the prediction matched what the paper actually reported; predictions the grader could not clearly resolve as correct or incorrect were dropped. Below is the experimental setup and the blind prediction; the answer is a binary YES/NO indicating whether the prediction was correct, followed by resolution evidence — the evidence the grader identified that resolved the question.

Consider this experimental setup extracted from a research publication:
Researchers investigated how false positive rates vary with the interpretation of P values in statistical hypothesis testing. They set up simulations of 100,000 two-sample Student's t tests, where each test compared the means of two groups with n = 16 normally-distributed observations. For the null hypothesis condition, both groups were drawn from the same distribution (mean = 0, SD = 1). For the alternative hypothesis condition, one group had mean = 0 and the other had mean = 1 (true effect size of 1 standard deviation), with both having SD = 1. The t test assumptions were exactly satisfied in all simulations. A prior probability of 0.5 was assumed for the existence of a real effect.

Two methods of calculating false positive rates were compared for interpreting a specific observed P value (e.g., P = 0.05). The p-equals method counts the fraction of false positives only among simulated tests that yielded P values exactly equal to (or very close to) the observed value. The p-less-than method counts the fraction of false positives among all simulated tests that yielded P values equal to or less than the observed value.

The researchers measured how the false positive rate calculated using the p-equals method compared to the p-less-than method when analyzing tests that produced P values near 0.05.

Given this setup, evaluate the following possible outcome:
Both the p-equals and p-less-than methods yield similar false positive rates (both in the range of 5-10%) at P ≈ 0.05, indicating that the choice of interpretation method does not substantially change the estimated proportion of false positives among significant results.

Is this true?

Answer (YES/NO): NO